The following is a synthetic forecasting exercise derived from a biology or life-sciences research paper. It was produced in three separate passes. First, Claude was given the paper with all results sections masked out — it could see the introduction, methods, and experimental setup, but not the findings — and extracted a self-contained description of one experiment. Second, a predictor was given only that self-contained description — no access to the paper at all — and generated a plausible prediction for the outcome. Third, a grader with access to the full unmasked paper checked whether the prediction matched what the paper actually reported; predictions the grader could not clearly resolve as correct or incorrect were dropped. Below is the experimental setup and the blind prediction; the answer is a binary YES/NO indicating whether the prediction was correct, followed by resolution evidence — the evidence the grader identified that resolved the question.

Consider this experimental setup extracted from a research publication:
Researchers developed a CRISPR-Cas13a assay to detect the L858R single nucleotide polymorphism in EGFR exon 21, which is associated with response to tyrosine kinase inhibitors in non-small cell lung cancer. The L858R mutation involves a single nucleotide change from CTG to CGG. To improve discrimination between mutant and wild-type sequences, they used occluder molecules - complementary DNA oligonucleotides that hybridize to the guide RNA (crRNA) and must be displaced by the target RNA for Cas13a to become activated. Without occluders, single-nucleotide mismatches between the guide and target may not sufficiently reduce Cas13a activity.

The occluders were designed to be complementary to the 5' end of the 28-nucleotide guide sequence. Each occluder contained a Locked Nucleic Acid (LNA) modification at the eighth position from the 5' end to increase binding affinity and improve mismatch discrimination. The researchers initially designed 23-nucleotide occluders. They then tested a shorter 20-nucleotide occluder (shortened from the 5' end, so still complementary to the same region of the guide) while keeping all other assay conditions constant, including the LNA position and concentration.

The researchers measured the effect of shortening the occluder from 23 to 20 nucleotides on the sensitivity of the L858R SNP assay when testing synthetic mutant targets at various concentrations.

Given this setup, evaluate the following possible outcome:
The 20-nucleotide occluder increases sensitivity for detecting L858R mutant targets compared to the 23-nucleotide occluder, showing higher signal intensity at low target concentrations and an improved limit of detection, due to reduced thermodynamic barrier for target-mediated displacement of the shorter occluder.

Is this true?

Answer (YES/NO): YES